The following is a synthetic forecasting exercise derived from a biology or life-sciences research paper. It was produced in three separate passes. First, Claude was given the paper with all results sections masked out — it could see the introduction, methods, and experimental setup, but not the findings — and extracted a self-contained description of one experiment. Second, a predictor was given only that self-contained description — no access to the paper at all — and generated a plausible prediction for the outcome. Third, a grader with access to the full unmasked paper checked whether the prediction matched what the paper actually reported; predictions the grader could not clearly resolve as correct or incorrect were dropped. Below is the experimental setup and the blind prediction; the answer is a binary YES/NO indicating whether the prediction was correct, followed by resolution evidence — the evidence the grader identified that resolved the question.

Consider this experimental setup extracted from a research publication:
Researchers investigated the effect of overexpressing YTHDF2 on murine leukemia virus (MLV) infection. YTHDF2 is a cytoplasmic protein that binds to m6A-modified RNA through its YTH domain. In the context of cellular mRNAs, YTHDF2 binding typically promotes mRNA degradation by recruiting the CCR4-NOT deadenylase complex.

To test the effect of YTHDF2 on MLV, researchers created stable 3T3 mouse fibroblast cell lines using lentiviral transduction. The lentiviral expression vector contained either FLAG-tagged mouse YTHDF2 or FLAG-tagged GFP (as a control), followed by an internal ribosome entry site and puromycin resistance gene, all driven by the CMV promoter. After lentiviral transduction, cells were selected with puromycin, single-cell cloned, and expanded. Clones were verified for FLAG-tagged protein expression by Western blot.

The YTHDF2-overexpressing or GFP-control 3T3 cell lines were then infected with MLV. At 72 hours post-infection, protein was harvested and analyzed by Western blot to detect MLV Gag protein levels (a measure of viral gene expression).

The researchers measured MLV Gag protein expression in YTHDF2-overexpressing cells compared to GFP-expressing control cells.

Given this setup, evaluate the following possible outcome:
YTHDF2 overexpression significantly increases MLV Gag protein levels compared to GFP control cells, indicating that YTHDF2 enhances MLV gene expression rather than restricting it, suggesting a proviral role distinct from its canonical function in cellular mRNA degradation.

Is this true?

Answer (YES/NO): YES